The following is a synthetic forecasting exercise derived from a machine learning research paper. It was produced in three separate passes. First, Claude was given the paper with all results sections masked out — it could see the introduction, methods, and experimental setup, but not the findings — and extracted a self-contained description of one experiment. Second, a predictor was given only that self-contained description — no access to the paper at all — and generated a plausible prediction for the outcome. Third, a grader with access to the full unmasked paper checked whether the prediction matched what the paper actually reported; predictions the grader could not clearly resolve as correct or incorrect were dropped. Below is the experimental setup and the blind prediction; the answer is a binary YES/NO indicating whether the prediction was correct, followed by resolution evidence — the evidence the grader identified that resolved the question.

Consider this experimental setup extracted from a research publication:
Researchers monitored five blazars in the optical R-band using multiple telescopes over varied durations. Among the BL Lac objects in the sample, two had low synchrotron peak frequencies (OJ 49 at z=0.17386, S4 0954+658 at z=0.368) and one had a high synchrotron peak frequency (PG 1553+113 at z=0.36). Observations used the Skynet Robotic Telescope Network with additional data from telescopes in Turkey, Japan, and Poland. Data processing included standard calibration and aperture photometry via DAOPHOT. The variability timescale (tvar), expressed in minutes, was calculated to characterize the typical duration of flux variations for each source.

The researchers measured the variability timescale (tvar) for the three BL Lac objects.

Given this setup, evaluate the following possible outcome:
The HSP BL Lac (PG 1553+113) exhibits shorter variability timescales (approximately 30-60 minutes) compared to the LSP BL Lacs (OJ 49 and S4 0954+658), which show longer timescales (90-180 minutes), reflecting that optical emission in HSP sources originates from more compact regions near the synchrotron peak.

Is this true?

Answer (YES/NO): NO